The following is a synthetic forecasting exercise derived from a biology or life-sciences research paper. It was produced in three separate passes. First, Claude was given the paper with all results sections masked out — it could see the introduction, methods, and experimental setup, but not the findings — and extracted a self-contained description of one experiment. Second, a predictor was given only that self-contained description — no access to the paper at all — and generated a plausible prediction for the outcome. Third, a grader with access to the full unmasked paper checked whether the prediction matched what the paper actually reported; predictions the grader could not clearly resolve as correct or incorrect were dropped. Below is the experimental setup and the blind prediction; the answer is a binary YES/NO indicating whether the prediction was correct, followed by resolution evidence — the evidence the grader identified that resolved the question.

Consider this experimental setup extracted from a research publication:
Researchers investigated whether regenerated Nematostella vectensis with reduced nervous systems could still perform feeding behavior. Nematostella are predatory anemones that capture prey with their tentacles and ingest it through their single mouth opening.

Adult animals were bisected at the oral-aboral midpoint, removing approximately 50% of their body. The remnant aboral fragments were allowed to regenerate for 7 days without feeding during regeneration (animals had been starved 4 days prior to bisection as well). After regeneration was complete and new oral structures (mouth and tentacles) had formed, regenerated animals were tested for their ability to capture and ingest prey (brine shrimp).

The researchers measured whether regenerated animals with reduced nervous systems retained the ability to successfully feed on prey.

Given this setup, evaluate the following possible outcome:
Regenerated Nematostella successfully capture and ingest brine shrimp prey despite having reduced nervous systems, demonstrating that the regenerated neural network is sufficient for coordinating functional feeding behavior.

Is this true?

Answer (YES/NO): YES